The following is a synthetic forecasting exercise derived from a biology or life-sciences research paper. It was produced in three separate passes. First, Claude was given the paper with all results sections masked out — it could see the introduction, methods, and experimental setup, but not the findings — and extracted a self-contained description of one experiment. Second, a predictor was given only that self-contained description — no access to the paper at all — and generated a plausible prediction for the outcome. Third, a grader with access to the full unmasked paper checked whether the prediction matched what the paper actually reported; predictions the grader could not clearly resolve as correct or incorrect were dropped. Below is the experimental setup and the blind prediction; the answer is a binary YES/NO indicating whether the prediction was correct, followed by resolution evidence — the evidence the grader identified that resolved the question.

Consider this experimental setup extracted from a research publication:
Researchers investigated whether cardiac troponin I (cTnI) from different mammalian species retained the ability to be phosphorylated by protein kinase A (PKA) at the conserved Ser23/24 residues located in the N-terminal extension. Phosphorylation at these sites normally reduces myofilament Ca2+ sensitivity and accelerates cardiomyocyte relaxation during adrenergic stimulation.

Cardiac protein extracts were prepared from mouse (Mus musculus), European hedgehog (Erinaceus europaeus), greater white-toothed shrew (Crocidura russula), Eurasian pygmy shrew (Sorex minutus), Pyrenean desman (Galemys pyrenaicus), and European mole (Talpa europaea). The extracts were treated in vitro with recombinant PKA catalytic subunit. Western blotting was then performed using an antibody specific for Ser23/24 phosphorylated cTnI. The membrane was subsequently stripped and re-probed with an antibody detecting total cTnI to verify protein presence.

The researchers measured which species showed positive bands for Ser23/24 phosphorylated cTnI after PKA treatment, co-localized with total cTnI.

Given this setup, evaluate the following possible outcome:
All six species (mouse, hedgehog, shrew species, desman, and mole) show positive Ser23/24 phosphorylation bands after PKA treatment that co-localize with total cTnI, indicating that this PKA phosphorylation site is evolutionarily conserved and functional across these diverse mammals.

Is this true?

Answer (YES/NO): NO